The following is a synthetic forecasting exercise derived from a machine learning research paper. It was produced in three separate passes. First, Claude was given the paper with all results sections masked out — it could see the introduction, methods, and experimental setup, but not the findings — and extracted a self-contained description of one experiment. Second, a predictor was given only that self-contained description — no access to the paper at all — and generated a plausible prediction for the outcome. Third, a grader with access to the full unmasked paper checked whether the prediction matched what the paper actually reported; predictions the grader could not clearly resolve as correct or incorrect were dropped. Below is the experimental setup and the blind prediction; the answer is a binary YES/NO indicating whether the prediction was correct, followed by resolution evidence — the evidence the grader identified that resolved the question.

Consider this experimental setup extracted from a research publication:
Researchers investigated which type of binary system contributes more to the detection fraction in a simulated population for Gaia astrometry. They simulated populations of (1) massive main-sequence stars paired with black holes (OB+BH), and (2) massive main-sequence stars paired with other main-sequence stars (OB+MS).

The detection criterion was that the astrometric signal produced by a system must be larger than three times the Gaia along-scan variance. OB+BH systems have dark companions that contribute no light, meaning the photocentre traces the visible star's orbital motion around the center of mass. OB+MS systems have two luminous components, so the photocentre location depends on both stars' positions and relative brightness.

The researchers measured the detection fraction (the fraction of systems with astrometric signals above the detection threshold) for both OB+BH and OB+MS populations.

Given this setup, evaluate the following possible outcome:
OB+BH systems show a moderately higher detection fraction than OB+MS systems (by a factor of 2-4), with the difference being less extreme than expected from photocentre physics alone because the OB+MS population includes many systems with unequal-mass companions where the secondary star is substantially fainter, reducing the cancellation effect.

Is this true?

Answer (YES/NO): YES